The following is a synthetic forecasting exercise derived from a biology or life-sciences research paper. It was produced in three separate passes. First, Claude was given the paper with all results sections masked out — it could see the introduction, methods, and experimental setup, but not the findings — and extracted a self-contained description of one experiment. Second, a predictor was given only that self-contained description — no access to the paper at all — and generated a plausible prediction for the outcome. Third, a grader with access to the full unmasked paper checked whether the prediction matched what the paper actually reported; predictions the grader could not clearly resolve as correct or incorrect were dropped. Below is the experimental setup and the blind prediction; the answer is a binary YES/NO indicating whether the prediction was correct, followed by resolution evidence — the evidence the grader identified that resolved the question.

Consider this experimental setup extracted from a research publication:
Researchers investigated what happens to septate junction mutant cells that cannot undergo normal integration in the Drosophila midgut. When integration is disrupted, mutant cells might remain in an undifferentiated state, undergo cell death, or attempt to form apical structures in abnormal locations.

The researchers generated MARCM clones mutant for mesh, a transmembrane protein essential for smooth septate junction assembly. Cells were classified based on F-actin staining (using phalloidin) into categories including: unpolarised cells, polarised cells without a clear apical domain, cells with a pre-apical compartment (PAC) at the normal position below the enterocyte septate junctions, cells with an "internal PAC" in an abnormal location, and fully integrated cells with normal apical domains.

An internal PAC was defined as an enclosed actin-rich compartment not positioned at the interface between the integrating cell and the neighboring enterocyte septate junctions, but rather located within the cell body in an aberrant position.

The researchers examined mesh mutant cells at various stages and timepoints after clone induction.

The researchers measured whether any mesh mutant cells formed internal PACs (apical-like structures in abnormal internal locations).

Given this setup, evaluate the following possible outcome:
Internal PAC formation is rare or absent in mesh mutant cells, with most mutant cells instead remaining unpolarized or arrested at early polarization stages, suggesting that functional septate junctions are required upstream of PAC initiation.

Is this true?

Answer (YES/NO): NO